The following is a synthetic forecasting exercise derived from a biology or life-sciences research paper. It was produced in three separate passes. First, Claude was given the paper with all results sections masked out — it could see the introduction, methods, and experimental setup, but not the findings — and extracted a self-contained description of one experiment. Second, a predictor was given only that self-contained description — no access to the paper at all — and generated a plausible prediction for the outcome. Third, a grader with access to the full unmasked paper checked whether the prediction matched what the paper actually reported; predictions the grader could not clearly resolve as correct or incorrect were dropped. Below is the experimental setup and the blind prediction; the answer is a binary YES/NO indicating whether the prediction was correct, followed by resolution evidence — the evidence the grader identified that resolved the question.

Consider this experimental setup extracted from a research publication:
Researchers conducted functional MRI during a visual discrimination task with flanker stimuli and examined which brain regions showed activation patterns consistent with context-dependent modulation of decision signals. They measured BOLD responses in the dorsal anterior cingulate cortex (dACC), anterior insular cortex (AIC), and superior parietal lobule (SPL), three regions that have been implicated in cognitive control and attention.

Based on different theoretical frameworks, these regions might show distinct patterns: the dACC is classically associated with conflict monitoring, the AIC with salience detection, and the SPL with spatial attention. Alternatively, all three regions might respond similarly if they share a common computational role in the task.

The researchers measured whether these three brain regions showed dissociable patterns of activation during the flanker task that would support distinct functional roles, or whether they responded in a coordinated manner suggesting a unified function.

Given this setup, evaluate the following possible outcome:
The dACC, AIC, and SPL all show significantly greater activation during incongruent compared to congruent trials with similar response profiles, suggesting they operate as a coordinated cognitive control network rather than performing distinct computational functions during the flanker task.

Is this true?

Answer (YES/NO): NO